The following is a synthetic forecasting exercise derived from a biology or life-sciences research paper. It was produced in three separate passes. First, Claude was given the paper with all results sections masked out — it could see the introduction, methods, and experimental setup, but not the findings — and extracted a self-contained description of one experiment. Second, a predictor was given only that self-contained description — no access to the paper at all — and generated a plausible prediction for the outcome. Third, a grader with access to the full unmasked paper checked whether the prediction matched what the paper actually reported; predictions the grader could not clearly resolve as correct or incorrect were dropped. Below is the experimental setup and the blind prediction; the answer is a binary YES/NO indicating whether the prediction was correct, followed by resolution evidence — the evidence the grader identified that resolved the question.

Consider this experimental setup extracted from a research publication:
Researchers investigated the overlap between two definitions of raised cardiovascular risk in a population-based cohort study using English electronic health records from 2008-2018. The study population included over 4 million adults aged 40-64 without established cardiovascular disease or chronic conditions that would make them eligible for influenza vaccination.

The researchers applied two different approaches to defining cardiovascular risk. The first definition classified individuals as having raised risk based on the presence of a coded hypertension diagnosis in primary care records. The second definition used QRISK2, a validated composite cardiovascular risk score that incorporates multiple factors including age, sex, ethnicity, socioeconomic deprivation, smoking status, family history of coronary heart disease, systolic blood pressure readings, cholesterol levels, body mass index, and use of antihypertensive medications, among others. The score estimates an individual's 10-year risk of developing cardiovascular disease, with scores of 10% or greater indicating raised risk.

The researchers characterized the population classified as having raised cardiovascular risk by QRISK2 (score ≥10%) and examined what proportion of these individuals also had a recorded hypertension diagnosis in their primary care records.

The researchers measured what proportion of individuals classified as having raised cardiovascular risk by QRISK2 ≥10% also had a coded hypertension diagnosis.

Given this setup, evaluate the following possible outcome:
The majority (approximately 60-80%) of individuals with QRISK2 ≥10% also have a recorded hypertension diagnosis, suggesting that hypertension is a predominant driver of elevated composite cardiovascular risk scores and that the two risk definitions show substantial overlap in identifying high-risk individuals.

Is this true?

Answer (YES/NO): NO